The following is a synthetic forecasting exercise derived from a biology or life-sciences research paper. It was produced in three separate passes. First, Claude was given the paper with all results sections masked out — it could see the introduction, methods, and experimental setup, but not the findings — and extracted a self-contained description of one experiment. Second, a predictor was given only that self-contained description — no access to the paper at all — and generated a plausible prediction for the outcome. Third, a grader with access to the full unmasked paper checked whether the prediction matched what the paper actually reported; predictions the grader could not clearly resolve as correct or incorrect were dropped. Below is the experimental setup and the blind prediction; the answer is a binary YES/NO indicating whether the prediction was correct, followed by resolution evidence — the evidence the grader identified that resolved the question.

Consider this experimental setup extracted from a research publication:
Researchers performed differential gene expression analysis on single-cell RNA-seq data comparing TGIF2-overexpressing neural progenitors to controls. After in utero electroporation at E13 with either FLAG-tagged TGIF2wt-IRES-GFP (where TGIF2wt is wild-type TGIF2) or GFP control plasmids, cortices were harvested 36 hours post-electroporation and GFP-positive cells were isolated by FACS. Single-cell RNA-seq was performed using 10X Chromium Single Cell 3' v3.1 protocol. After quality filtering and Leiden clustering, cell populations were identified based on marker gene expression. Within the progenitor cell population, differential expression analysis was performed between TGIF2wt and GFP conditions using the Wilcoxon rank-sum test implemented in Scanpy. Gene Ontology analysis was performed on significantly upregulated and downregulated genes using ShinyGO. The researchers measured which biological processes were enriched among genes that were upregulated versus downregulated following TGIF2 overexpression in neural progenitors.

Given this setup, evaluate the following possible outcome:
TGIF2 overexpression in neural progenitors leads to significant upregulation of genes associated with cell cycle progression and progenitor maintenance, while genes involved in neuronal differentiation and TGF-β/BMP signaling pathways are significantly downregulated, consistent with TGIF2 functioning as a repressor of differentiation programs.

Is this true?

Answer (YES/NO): NO